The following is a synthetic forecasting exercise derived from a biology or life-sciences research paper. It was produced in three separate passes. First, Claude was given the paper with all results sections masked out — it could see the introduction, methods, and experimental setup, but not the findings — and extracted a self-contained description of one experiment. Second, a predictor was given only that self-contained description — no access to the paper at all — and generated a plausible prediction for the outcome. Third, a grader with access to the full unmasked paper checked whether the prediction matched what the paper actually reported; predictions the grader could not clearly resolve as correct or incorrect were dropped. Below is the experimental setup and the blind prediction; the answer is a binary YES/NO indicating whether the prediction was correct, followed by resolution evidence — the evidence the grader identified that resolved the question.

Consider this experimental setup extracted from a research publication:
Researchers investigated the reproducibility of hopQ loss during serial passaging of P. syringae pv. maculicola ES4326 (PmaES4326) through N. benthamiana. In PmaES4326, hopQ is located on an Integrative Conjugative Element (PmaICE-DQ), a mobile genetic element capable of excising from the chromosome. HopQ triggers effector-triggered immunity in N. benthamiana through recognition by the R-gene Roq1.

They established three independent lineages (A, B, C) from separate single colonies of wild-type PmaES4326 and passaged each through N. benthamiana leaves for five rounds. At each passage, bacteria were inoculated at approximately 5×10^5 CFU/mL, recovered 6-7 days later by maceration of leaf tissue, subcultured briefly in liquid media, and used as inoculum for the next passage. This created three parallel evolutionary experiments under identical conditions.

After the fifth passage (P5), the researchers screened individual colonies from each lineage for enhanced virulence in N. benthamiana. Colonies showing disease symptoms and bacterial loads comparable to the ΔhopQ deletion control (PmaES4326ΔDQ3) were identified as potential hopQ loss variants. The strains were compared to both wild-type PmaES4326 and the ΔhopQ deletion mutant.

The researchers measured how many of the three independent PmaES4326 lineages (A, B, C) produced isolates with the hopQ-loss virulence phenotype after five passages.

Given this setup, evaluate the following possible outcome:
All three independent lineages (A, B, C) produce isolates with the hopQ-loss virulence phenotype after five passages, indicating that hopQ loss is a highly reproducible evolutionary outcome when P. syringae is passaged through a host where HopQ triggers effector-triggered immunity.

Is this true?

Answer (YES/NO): YES